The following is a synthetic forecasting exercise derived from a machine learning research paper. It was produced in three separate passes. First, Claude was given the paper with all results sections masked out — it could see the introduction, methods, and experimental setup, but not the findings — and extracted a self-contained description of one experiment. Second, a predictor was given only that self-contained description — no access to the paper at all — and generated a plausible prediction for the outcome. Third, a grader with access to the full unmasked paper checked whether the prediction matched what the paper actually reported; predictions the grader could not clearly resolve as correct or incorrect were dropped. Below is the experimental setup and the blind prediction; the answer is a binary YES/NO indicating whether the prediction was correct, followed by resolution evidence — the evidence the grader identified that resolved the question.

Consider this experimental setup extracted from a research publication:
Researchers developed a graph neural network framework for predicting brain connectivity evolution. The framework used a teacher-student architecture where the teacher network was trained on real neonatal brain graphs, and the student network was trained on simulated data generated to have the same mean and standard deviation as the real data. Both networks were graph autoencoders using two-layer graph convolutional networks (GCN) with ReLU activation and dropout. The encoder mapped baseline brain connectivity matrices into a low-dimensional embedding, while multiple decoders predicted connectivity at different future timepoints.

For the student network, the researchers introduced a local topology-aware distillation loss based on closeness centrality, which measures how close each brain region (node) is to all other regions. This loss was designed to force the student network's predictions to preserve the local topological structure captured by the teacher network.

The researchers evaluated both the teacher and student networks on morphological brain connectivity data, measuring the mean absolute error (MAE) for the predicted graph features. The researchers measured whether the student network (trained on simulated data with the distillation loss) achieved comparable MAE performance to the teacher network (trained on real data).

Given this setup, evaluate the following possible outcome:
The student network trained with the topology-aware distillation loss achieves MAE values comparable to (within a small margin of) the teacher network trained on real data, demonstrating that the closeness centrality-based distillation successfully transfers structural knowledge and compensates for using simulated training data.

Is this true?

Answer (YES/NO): NO